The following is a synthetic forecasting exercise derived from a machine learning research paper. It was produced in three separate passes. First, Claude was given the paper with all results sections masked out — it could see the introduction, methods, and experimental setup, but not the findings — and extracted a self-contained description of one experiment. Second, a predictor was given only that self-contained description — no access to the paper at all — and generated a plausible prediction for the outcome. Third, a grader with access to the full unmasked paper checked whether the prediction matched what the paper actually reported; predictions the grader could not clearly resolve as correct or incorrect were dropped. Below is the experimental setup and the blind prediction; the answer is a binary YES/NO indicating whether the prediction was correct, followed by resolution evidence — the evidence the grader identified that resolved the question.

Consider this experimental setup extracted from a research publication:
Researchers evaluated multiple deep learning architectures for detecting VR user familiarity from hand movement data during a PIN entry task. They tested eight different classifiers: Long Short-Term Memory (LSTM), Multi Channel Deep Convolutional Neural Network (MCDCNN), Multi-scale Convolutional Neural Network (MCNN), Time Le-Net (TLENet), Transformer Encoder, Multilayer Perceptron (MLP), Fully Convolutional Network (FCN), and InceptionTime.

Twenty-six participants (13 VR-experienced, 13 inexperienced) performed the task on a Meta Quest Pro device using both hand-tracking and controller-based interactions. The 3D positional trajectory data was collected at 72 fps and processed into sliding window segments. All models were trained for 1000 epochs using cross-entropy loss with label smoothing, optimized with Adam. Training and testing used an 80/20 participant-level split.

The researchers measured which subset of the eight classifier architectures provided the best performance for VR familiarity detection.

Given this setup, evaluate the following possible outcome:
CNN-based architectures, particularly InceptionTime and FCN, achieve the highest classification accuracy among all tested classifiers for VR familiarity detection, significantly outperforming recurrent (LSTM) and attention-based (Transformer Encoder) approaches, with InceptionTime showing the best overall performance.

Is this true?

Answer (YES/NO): NO